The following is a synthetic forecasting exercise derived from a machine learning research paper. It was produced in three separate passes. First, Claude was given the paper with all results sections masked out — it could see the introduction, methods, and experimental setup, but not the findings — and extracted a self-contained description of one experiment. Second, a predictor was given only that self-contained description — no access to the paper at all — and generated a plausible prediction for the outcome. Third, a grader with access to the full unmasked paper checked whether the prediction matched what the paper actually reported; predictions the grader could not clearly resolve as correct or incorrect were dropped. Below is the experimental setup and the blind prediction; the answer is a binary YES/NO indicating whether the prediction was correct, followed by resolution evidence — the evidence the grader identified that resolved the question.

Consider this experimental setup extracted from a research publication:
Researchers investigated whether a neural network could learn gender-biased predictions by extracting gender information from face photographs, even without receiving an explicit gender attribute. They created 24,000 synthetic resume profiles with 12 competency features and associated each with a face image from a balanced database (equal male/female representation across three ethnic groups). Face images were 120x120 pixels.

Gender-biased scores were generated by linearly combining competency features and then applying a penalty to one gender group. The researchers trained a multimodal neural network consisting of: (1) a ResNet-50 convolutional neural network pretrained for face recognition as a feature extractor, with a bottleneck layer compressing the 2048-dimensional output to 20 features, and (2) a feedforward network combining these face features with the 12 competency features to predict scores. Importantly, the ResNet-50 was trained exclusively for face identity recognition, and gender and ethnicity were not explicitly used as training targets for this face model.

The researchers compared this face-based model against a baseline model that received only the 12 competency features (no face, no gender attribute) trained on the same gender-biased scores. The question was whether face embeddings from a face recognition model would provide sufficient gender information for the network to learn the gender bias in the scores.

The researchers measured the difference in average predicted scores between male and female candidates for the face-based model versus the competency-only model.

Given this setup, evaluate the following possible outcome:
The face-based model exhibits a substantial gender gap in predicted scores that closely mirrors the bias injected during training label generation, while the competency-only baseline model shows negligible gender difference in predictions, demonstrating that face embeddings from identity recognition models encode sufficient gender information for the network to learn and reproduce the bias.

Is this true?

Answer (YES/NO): NO